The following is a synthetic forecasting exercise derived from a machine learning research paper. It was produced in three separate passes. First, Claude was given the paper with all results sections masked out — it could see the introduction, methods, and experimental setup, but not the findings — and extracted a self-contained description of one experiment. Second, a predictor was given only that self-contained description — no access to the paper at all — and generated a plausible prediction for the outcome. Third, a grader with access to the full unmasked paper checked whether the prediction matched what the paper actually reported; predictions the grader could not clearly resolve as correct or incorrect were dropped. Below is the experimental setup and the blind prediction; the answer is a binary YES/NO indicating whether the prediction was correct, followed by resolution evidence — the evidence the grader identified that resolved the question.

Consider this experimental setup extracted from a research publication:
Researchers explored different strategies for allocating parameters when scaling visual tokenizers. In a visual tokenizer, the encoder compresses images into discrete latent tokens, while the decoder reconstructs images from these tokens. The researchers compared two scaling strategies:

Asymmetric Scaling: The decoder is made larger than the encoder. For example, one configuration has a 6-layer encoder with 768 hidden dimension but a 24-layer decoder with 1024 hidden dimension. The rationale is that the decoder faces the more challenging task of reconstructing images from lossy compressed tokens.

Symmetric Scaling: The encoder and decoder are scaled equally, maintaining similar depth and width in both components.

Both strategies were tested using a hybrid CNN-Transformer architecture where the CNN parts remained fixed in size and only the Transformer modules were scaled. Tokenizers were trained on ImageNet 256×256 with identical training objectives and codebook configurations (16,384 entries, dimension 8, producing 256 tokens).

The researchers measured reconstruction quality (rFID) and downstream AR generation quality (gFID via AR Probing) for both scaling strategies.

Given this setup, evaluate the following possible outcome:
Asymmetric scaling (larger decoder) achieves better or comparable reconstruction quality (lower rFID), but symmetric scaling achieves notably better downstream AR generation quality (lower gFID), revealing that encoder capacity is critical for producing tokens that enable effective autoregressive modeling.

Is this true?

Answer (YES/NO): NO